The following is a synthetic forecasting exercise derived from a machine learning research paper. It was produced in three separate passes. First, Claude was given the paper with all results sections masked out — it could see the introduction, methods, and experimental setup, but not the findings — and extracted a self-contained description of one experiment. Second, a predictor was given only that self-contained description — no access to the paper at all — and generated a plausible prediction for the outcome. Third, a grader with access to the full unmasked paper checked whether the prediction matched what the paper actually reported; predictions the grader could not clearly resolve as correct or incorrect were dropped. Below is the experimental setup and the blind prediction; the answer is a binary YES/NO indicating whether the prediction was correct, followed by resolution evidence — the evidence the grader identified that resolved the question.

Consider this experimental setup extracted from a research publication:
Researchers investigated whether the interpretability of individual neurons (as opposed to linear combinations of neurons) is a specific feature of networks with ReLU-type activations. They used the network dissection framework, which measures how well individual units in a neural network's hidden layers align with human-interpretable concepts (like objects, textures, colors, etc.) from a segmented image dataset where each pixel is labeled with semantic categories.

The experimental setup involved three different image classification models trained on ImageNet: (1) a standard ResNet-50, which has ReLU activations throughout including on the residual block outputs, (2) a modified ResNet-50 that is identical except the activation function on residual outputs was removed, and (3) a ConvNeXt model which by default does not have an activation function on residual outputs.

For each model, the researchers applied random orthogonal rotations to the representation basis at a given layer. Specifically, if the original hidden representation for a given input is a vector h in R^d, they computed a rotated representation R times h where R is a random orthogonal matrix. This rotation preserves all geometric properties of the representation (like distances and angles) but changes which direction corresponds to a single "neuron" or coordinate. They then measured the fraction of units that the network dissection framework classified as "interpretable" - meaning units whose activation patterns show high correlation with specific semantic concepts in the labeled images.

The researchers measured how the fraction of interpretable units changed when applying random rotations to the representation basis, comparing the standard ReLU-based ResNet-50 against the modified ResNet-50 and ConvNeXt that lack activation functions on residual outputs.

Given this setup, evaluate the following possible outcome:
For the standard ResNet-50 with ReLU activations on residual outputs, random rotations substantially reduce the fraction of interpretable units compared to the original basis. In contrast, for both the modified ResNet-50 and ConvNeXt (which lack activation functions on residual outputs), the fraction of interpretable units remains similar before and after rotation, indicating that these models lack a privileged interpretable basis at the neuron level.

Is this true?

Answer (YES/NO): NO